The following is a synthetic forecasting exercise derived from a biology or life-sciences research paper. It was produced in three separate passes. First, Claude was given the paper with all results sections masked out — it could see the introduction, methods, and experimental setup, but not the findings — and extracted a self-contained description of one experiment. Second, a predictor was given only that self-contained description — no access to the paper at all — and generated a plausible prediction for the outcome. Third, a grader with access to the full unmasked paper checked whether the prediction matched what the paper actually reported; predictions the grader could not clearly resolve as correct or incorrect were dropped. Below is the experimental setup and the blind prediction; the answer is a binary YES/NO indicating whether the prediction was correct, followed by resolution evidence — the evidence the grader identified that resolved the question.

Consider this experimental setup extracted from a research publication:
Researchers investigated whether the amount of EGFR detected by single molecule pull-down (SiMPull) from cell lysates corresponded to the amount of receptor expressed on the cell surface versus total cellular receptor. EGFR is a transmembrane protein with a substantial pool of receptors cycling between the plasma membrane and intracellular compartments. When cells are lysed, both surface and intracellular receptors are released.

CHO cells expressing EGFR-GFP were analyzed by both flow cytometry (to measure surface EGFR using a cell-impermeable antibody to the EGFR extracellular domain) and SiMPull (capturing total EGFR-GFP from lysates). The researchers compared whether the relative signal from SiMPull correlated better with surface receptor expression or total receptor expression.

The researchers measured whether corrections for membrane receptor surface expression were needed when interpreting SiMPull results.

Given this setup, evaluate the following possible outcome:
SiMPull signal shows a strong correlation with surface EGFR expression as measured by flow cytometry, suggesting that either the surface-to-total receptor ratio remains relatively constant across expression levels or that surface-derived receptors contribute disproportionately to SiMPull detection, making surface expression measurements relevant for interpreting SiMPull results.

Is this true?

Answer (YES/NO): NO